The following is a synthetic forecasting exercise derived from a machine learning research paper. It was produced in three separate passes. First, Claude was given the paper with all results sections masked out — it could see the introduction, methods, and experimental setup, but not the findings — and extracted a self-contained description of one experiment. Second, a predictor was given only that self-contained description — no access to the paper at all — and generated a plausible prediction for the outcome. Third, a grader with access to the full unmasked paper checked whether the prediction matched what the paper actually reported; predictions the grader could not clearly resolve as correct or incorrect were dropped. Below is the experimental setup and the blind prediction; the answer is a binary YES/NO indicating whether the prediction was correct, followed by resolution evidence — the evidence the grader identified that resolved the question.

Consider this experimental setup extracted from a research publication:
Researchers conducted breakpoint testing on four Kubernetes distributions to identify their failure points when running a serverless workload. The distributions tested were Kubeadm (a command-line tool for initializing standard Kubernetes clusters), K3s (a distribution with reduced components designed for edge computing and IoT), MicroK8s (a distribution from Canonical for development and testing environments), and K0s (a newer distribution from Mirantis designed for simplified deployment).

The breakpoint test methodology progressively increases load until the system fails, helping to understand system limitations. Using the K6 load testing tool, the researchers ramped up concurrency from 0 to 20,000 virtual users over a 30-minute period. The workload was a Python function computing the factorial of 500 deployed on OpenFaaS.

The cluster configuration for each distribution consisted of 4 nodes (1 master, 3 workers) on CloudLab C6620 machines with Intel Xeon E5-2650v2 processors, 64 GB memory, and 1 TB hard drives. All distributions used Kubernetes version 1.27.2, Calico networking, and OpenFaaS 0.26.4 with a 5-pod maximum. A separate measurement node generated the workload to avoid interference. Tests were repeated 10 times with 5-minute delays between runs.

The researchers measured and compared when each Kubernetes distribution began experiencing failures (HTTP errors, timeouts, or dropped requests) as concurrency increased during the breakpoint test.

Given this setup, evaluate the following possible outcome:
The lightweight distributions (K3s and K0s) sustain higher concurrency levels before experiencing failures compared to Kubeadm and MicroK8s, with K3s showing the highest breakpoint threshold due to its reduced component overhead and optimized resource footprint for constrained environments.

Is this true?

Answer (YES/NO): NO